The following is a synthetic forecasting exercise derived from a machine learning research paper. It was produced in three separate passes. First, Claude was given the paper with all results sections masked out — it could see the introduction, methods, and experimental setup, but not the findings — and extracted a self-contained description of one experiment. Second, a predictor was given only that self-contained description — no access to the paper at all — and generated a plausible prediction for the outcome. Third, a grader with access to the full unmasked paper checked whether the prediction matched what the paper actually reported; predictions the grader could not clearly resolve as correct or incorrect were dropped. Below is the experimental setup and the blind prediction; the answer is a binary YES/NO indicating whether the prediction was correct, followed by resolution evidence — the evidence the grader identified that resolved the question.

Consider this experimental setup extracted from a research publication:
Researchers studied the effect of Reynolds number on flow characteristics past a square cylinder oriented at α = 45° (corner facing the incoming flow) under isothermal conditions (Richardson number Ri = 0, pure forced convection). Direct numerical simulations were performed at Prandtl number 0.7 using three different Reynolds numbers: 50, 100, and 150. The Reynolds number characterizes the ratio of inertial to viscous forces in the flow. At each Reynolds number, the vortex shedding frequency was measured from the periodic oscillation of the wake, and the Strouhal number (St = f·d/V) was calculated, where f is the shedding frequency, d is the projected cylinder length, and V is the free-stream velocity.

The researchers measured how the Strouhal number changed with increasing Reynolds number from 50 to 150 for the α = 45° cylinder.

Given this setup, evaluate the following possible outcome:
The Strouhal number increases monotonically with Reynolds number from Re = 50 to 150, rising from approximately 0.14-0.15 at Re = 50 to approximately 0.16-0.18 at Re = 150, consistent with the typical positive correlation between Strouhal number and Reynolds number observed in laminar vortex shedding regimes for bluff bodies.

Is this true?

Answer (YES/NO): NO